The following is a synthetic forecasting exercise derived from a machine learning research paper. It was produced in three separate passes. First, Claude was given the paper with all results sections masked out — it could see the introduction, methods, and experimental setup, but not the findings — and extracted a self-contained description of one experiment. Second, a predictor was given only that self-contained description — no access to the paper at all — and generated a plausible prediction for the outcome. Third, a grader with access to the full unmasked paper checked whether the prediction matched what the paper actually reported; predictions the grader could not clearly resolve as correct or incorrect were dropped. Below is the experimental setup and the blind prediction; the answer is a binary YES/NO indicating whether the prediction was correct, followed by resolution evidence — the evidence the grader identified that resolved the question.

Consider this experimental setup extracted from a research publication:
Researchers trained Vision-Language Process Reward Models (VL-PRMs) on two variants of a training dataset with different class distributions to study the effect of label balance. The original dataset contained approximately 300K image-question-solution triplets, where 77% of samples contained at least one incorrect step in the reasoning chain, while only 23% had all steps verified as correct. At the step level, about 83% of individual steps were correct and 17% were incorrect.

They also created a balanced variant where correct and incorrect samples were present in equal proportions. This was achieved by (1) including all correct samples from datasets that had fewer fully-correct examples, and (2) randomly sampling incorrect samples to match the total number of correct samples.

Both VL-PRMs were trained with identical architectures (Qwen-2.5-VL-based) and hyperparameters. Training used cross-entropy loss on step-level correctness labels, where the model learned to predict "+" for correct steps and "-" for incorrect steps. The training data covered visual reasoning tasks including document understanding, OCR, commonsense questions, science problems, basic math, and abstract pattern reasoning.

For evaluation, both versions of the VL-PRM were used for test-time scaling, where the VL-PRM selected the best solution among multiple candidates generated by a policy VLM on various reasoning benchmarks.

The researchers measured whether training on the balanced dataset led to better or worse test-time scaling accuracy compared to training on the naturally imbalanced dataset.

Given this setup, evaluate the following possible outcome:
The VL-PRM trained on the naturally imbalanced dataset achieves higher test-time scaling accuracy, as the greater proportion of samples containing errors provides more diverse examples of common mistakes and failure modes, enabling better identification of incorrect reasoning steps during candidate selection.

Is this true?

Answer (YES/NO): NO